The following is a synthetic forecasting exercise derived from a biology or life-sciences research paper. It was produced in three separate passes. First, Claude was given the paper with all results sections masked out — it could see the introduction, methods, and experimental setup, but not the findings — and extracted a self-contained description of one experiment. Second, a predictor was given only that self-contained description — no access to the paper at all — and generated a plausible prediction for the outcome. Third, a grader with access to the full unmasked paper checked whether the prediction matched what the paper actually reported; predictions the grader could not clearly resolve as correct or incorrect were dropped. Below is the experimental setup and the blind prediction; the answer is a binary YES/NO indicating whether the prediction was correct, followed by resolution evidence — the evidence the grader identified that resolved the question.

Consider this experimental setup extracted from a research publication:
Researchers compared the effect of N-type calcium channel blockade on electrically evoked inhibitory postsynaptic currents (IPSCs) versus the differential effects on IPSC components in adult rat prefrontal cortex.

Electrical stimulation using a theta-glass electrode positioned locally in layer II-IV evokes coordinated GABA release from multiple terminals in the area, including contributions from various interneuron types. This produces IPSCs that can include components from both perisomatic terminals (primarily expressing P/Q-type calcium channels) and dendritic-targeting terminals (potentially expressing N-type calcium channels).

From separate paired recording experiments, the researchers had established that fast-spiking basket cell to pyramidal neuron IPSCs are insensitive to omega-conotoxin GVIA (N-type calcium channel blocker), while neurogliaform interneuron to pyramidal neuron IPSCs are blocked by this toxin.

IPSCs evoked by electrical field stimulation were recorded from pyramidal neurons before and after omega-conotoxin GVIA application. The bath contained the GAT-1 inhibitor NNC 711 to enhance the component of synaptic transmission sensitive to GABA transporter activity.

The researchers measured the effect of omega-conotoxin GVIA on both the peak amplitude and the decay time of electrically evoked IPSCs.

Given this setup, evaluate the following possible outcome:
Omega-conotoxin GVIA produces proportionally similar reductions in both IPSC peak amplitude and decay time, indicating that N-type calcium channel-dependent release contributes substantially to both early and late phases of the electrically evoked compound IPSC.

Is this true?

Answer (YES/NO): YES